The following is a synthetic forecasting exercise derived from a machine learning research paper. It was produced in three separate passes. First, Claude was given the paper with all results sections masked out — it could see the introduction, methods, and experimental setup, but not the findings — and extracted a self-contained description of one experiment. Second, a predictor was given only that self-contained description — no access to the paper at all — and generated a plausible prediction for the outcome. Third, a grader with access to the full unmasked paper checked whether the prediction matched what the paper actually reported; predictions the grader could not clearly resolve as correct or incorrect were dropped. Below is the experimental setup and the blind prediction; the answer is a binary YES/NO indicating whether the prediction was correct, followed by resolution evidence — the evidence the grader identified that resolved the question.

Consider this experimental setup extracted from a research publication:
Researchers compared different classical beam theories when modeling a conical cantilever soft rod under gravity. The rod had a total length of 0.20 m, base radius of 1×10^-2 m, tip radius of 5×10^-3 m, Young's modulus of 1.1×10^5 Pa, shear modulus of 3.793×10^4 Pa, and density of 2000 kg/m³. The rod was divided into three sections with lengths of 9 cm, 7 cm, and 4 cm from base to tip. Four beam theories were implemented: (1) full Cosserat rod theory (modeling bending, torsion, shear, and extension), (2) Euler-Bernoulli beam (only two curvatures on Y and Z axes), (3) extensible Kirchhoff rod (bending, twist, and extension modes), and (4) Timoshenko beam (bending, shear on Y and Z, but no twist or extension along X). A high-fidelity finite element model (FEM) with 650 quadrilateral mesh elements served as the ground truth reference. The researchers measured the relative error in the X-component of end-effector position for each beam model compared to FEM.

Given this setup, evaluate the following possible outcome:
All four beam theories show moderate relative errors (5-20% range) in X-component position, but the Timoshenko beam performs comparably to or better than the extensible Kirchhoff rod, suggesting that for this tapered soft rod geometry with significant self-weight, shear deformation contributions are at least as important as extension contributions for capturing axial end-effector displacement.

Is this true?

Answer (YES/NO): NO